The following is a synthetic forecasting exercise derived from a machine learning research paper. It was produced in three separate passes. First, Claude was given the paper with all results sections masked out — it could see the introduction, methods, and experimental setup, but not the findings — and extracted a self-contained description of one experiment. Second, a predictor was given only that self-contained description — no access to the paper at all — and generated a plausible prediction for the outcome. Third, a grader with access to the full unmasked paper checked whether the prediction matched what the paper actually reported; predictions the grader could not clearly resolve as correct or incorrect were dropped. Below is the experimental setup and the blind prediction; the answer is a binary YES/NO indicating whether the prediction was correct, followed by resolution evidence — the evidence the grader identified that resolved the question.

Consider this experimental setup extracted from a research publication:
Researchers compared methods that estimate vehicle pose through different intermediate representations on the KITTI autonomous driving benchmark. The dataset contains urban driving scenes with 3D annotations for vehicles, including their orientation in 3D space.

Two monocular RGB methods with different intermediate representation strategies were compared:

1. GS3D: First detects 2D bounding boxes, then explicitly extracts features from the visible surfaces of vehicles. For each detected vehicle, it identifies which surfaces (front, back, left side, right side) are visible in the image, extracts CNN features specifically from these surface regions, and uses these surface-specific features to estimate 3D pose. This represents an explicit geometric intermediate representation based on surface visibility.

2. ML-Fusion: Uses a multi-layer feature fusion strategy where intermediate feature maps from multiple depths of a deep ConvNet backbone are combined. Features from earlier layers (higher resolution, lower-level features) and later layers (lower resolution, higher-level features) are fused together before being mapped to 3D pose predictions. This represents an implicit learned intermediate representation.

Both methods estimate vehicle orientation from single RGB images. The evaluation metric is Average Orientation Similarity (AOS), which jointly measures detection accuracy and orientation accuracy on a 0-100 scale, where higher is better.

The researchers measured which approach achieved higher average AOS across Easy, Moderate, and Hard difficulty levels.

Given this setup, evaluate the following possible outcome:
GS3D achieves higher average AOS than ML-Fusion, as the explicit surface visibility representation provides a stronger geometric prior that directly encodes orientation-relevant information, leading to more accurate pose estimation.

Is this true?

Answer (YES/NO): NO